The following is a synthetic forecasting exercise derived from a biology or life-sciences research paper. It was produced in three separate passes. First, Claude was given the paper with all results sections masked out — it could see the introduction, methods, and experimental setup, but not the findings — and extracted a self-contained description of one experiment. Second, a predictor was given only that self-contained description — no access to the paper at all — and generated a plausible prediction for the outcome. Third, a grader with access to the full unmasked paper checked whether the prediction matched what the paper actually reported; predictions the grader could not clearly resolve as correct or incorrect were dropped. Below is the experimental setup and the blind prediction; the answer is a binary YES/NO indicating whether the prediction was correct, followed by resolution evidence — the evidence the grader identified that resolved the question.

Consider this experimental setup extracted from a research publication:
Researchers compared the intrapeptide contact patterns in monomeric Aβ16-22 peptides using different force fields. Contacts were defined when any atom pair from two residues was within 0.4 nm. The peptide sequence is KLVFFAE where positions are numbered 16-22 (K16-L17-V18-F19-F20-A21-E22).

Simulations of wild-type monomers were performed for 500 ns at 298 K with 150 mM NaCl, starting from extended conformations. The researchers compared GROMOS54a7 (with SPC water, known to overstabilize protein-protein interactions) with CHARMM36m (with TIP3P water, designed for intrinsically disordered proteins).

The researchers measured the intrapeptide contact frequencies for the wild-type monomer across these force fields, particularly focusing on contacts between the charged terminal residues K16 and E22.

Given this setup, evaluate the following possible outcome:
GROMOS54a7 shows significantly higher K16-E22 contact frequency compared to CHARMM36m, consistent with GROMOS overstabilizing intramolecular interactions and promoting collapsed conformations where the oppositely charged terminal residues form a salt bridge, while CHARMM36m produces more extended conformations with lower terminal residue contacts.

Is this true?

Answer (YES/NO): YES